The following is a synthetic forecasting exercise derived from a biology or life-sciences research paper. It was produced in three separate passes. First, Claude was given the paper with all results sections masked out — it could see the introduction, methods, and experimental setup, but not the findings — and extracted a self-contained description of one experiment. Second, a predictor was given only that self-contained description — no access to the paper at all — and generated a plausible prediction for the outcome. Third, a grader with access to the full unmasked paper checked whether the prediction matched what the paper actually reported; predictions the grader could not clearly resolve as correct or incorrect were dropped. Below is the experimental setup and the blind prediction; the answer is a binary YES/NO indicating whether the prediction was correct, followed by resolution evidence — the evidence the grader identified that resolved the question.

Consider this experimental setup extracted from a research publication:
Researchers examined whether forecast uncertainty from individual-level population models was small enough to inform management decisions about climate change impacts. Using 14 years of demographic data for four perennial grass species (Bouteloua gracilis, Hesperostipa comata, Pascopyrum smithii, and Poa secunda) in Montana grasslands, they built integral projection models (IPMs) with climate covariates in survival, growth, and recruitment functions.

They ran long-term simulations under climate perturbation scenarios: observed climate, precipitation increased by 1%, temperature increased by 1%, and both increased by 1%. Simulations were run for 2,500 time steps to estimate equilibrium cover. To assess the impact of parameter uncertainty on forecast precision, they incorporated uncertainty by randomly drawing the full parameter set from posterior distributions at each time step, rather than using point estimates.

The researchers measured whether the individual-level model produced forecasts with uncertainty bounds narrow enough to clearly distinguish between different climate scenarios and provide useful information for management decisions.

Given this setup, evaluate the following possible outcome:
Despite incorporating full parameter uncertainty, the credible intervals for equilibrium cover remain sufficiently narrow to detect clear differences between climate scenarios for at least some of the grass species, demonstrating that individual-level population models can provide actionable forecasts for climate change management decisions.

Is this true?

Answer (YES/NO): NO